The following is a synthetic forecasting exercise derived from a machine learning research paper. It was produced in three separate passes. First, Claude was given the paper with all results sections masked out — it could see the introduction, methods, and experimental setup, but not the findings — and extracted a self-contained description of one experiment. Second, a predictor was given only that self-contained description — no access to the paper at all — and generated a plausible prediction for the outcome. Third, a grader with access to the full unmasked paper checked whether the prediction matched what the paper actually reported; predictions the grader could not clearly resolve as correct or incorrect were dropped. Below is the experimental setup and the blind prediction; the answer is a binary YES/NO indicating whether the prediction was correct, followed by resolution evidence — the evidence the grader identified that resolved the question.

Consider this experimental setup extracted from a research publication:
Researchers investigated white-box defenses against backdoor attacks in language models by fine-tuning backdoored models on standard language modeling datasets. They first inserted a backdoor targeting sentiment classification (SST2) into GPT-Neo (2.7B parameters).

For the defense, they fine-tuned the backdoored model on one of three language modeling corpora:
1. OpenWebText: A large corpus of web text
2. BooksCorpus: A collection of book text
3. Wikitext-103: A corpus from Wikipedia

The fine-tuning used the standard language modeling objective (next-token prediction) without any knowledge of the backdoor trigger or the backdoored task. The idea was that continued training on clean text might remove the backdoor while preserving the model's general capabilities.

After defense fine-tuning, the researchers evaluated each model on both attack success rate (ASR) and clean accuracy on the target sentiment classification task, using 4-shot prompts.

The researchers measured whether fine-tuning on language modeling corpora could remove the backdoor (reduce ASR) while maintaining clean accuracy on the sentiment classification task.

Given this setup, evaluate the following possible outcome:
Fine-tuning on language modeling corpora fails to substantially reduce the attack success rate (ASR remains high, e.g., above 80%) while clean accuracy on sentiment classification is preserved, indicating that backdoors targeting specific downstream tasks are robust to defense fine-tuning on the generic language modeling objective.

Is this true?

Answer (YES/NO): NO